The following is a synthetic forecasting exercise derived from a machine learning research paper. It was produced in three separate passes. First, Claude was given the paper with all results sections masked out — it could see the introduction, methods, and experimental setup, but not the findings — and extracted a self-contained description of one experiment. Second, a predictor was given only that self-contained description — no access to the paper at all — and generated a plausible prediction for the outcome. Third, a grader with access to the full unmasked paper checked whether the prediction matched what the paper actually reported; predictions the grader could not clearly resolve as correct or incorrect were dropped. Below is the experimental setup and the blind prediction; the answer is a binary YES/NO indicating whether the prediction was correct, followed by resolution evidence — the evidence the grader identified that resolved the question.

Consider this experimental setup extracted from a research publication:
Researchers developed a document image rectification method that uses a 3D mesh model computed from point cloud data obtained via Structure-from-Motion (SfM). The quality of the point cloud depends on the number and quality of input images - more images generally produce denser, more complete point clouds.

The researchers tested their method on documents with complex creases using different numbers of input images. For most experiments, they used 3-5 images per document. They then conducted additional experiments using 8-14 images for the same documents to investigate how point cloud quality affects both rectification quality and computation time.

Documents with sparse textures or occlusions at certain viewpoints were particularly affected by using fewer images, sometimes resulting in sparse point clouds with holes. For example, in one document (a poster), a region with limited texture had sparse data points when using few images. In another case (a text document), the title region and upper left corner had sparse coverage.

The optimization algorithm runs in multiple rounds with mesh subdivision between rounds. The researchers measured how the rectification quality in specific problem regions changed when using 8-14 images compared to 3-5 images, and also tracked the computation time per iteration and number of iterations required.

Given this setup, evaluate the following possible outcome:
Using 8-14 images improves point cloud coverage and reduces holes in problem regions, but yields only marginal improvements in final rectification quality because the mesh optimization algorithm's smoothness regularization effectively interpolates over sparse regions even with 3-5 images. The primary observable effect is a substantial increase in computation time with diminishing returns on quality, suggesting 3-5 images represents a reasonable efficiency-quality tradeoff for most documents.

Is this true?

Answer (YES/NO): NO